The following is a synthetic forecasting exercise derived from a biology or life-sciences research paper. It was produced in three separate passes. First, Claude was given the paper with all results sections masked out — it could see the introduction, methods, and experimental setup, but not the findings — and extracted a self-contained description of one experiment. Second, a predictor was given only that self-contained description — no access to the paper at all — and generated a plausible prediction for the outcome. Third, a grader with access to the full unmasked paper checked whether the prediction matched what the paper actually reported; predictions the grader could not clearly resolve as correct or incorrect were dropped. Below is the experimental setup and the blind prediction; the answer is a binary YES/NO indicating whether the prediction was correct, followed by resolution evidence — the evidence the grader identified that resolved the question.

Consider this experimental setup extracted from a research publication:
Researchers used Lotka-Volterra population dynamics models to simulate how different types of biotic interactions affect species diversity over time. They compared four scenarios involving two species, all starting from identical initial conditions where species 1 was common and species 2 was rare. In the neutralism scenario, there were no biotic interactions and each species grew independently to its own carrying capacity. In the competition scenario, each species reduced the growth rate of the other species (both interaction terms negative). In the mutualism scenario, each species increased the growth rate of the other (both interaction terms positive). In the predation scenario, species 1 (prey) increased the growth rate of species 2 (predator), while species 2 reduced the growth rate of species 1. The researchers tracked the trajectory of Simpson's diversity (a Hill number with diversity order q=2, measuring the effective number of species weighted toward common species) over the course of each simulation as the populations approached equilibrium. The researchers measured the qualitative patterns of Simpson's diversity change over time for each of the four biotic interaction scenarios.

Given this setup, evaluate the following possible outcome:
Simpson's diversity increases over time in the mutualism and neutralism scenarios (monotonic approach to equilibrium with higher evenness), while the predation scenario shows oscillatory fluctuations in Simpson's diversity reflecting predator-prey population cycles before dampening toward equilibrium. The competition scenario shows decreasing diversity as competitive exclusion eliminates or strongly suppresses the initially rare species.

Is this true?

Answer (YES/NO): NO